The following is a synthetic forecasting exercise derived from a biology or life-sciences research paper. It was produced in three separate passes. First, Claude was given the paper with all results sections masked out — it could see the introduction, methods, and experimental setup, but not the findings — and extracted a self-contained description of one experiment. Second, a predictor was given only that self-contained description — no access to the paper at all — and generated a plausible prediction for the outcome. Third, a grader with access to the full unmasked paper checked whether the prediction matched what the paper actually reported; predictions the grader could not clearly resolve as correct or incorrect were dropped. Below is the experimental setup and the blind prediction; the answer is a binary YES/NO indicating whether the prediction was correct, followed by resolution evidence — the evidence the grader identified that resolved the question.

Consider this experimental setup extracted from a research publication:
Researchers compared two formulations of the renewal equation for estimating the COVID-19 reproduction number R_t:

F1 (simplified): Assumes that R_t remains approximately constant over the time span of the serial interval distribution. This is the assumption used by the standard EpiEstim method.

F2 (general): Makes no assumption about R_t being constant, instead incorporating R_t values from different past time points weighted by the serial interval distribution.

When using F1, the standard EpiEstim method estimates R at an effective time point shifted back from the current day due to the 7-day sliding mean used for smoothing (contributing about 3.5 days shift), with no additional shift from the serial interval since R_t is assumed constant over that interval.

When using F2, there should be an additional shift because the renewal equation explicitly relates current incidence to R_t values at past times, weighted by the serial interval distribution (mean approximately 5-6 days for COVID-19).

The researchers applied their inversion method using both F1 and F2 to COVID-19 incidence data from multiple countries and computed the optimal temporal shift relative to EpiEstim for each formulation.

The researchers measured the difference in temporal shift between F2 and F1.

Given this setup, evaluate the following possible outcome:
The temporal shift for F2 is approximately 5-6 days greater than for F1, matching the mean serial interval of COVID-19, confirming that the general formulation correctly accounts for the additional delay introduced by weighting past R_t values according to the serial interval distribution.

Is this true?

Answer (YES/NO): YES